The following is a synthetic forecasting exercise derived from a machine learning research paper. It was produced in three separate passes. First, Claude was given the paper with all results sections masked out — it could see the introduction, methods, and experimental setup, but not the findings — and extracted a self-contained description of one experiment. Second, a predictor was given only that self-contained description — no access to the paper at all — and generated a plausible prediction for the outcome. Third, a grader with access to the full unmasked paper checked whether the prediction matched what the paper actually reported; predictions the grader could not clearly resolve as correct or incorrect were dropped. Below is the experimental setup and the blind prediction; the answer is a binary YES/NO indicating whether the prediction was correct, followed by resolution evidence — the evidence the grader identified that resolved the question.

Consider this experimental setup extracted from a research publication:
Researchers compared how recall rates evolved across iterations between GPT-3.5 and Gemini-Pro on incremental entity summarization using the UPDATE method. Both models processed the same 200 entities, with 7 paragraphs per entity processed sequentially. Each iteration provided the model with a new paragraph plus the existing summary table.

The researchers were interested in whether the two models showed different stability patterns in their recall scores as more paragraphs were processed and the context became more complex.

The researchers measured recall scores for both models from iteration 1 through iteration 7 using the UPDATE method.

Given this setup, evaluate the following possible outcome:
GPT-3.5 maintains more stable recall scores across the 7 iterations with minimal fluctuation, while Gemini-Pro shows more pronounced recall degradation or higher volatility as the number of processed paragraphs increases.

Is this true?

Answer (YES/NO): YES